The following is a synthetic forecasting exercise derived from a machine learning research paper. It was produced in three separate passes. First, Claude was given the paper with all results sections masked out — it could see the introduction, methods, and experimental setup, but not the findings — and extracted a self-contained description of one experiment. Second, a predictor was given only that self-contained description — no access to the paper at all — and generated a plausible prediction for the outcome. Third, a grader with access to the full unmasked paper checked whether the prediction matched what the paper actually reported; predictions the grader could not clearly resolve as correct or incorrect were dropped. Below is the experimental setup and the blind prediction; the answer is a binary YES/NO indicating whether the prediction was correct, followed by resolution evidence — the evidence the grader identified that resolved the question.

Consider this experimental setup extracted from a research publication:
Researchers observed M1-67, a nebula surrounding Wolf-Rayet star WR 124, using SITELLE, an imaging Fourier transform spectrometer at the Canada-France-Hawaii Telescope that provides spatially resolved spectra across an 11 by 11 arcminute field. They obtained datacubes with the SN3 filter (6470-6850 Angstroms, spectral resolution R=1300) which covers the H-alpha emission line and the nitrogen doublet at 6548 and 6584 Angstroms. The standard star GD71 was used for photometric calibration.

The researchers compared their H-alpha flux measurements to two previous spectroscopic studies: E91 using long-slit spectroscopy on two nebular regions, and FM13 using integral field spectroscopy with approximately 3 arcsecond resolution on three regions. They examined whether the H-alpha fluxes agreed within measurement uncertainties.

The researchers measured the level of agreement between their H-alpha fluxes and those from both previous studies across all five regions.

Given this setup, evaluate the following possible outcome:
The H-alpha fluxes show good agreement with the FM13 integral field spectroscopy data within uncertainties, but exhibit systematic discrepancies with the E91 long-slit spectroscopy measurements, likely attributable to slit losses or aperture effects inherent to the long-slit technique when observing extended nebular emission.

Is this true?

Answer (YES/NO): NO